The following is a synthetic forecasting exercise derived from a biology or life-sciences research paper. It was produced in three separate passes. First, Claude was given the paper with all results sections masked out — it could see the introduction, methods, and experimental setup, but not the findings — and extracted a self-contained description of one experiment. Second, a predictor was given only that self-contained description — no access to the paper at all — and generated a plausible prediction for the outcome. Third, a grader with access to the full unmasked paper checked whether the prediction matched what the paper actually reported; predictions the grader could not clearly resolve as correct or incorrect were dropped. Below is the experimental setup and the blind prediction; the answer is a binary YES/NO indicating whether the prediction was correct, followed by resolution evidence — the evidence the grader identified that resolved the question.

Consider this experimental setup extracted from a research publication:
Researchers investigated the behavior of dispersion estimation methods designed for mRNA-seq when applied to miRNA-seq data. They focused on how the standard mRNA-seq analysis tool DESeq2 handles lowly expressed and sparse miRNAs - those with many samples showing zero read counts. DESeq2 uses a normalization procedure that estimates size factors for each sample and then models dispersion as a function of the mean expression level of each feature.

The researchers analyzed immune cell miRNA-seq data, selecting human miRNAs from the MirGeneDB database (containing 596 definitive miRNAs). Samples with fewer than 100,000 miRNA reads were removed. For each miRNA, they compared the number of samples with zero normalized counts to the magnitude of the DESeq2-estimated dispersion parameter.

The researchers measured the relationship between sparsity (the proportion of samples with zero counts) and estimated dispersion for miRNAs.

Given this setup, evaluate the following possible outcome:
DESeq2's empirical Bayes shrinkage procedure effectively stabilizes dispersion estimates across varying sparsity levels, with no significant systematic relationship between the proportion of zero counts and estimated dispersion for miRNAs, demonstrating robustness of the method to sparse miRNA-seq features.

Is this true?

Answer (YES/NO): NO